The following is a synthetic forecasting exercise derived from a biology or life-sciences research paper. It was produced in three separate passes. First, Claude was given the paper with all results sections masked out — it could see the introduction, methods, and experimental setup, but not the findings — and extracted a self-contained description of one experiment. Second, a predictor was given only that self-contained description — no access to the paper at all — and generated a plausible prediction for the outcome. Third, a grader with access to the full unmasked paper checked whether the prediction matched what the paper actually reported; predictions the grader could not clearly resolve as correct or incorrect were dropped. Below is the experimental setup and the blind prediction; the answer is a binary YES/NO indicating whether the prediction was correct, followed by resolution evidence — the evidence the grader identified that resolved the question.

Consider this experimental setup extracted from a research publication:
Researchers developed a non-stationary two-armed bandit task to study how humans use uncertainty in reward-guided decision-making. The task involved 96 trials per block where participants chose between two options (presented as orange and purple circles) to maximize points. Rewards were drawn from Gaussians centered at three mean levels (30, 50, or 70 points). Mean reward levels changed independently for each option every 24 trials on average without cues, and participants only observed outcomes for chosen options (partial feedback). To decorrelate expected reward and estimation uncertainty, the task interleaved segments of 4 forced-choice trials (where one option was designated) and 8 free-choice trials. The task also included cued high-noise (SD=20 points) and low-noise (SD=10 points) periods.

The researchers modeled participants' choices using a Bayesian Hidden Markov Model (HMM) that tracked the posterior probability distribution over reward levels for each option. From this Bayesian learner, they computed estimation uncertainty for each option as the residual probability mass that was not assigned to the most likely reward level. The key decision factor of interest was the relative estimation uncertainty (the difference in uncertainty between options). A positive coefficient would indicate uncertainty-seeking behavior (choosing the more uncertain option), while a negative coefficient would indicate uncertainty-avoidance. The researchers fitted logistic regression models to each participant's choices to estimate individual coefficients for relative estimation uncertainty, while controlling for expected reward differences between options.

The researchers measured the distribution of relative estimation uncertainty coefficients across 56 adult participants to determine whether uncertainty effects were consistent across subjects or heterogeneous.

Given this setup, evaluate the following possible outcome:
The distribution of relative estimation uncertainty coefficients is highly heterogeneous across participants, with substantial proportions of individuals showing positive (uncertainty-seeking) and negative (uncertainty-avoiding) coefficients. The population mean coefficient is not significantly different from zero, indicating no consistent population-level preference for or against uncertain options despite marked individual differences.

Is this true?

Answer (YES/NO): NO